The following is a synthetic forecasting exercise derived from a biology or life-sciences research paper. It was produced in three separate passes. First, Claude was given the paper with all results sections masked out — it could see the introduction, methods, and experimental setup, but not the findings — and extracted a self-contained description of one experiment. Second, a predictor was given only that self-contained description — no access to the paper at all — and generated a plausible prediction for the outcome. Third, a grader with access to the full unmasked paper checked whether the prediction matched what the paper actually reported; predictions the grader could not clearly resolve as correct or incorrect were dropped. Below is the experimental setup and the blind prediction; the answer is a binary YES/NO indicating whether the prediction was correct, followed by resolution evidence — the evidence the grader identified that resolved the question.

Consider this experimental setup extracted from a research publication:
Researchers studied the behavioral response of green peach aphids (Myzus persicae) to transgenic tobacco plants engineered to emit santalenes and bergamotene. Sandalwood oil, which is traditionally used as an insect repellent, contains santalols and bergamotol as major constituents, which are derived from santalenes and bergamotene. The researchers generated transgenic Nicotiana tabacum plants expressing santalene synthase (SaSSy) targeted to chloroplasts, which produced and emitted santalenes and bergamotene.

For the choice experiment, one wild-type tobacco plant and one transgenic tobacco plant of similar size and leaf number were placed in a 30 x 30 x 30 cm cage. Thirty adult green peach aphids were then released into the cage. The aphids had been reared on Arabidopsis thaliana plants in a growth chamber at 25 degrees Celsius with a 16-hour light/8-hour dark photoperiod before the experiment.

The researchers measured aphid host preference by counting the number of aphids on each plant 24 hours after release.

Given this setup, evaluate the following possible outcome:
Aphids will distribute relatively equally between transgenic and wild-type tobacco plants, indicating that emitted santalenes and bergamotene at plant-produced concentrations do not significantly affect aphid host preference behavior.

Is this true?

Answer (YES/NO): NO